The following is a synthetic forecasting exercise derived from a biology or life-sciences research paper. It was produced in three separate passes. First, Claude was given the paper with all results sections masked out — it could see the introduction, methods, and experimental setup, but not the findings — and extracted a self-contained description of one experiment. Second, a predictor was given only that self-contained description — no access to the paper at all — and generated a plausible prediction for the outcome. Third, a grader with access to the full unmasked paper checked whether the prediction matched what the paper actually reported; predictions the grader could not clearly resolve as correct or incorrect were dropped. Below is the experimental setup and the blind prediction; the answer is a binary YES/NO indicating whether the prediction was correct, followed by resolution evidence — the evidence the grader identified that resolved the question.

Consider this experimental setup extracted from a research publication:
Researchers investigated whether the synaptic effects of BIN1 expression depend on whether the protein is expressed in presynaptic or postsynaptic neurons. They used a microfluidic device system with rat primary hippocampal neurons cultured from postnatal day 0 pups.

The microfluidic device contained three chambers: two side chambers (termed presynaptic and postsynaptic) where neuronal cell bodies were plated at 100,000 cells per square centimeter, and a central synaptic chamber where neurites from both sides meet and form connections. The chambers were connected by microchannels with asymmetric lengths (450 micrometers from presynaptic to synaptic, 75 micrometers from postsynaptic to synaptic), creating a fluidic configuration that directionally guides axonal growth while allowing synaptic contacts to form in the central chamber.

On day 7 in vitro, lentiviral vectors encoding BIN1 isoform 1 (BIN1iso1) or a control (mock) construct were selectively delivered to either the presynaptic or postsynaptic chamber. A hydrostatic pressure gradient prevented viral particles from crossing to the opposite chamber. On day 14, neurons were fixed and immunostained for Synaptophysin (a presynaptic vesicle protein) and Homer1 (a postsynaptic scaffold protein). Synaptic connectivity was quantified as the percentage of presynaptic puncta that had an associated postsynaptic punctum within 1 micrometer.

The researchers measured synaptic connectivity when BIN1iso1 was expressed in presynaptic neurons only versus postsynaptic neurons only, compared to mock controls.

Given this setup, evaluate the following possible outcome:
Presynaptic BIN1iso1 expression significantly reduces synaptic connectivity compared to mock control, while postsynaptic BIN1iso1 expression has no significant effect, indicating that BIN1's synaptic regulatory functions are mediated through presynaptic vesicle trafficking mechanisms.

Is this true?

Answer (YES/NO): YES